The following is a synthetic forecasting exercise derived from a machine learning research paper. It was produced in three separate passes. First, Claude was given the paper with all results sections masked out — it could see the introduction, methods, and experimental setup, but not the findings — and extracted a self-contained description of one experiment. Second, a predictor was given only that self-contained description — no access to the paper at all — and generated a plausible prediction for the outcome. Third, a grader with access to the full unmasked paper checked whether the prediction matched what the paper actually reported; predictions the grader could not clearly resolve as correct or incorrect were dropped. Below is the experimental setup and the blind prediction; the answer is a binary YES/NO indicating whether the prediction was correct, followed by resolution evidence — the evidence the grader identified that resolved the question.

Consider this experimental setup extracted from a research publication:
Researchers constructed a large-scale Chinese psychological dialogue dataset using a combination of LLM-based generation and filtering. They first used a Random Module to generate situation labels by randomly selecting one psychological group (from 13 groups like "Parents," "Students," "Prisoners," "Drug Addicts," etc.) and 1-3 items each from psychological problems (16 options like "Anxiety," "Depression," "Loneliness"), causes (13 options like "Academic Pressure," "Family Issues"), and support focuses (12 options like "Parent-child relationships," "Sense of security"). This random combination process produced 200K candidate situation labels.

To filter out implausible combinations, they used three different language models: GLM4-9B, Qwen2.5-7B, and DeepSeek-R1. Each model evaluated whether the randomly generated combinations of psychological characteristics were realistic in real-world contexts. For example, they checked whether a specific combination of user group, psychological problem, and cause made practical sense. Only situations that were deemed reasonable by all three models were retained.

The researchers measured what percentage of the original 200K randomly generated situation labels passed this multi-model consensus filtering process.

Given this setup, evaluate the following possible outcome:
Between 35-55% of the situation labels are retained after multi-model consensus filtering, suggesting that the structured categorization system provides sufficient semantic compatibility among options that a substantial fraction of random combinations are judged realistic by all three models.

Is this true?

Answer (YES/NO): NO